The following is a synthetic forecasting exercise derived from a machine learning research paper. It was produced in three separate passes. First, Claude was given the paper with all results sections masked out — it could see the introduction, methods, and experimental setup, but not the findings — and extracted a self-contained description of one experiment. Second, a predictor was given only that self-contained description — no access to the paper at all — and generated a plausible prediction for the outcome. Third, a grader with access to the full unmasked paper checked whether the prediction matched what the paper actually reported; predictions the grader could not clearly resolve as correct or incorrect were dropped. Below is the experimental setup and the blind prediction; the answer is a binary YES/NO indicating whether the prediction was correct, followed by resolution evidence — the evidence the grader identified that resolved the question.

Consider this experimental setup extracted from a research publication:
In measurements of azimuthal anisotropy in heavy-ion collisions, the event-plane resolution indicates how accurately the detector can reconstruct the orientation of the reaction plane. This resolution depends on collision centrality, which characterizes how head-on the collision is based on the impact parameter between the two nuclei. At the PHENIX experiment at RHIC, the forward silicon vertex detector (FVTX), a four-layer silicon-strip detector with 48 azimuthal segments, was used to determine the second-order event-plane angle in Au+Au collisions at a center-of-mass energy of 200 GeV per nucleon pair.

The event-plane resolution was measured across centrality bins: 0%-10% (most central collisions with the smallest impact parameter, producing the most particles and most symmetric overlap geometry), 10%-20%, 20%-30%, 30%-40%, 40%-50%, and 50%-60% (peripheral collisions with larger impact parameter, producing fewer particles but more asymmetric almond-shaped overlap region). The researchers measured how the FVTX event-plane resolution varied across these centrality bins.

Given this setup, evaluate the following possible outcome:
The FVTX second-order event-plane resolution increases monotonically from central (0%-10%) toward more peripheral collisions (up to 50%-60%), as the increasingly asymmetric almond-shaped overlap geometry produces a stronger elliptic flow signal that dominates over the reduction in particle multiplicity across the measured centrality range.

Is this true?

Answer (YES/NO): NO